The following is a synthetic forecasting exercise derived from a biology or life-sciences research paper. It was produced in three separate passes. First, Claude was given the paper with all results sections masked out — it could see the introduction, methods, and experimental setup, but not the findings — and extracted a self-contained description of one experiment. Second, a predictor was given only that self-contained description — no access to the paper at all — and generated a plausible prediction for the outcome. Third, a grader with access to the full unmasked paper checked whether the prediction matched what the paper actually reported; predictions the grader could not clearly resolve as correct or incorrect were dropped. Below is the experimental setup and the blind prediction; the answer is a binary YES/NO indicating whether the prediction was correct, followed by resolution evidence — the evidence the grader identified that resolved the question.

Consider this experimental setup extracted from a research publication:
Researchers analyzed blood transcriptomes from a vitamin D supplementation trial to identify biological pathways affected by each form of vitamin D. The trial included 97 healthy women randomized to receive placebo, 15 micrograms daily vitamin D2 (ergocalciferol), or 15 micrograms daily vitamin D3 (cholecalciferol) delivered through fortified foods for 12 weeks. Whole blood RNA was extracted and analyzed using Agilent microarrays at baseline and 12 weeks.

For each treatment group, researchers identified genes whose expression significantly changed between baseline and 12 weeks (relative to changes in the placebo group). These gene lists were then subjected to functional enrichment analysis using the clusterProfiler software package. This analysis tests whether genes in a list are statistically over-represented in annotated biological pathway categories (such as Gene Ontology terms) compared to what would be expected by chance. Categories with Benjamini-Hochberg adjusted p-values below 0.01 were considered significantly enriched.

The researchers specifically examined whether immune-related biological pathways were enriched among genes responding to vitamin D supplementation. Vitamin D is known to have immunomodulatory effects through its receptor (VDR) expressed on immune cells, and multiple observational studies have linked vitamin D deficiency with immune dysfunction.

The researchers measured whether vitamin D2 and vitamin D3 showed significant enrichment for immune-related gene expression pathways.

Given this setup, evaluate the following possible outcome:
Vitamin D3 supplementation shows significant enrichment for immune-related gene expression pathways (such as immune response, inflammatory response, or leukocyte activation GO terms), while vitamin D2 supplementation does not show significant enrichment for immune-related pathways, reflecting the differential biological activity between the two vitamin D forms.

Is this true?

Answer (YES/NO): NO